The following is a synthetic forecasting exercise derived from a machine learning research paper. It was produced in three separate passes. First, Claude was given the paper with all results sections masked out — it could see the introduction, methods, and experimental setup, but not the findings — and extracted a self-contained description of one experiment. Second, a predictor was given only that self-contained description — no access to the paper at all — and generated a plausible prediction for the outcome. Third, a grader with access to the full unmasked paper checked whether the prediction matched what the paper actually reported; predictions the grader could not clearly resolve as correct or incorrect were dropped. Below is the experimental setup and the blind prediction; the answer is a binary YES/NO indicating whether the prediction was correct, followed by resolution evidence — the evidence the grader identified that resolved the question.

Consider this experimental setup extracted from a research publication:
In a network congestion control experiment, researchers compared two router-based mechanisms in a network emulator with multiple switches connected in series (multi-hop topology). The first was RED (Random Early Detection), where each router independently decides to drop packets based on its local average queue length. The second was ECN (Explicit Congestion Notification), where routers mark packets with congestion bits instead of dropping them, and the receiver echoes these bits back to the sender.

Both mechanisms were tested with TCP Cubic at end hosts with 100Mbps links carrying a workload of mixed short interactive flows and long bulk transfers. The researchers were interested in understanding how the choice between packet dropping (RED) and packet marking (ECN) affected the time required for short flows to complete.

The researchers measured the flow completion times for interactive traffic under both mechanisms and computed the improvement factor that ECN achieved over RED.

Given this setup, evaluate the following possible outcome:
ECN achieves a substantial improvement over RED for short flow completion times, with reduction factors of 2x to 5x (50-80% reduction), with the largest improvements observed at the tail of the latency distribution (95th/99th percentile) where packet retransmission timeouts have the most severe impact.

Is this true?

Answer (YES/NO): NO